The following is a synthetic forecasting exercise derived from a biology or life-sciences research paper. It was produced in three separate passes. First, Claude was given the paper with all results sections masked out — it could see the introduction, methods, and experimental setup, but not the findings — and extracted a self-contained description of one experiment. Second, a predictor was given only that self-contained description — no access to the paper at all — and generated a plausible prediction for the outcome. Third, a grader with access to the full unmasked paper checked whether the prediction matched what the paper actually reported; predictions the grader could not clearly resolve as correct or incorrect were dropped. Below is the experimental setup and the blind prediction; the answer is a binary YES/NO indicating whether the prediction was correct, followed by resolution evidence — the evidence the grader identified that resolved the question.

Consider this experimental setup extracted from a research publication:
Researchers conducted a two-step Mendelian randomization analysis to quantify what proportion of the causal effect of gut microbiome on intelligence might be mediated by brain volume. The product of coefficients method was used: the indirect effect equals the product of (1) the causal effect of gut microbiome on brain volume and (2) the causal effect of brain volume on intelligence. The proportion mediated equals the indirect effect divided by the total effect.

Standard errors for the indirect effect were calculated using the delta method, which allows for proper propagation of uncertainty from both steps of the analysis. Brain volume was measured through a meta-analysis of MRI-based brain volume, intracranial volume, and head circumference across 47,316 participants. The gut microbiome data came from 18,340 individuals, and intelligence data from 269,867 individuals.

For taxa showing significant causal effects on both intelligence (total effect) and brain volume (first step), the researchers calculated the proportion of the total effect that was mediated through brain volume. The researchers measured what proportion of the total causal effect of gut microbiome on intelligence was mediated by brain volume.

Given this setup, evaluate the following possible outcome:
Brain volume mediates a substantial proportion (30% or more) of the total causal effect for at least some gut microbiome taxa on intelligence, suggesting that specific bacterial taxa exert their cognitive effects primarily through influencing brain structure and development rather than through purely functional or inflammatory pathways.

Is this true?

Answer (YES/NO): NO